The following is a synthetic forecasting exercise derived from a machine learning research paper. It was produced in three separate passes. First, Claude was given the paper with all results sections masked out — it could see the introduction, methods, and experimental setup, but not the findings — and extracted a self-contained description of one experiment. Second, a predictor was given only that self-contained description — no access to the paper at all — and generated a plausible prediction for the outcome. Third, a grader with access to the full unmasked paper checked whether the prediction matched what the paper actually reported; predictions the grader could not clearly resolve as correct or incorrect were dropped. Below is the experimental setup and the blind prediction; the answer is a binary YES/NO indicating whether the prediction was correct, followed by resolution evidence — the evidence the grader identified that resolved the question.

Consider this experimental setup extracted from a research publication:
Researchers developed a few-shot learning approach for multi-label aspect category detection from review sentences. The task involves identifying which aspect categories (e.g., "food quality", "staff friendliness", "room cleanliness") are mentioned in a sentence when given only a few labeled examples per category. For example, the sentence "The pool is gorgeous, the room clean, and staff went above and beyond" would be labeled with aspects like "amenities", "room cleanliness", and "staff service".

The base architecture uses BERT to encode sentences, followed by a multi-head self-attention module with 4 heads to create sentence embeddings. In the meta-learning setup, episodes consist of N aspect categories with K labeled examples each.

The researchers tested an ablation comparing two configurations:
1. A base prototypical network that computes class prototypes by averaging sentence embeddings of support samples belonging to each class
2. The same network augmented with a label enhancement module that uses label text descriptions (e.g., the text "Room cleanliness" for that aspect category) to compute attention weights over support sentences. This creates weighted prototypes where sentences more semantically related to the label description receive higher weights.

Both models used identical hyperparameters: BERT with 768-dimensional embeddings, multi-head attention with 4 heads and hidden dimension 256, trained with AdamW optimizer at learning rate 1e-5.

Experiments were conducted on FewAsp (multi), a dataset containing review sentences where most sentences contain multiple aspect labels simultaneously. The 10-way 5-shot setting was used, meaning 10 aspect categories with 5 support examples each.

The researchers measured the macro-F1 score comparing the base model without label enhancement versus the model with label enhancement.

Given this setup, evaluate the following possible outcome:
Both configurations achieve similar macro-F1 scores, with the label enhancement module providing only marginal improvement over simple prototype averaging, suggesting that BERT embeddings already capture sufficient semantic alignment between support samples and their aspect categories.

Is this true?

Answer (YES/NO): NO